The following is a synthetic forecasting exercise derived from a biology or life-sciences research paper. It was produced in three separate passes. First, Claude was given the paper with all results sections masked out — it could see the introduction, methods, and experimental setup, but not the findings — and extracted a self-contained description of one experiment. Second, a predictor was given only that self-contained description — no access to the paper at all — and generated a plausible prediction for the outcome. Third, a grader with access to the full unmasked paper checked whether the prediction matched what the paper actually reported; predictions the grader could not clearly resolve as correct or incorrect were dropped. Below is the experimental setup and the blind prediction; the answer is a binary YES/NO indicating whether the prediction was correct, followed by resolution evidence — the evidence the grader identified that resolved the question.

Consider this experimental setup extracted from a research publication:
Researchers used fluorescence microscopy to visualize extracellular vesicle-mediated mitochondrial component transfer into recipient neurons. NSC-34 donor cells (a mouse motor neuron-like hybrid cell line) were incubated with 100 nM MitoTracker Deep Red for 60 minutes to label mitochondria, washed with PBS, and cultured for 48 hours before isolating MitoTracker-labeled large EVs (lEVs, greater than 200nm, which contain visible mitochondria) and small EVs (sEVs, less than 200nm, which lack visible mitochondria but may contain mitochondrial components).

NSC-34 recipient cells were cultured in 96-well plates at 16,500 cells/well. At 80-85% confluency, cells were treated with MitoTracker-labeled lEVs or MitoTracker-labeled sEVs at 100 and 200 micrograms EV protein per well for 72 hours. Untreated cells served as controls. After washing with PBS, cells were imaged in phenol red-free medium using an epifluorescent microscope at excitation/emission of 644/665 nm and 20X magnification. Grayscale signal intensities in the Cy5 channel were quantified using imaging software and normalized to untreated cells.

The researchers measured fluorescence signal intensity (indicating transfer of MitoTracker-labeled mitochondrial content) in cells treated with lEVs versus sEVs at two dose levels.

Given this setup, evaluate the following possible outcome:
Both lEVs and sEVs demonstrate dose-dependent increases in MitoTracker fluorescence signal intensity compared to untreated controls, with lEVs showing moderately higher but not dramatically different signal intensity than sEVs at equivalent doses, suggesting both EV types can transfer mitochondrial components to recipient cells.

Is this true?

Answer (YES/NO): NO